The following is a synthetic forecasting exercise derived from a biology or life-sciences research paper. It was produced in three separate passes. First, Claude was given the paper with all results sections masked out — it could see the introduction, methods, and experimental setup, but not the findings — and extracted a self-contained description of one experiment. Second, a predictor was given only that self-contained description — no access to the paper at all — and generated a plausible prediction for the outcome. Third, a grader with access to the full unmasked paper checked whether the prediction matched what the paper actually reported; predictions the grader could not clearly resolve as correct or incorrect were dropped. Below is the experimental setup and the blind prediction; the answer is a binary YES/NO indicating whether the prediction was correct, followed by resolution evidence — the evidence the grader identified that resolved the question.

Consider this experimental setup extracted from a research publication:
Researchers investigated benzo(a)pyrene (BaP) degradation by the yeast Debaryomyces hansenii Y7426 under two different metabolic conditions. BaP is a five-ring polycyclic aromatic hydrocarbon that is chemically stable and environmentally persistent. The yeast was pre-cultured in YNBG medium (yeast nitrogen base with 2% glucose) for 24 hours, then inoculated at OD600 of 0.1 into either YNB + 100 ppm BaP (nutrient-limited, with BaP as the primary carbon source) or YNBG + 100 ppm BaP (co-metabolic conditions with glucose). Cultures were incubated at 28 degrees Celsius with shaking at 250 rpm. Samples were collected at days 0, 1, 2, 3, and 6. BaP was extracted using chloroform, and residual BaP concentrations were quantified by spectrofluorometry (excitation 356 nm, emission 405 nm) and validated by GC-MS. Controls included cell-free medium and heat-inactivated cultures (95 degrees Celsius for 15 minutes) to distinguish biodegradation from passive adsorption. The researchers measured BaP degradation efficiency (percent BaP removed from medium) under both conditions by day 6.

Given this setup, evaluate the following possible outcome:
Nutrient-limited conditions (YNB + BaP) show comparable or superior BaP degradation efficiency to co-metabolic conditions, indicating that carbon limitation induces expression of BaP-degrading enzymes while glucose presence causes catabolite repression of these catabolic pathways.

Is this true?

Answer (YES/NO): NO